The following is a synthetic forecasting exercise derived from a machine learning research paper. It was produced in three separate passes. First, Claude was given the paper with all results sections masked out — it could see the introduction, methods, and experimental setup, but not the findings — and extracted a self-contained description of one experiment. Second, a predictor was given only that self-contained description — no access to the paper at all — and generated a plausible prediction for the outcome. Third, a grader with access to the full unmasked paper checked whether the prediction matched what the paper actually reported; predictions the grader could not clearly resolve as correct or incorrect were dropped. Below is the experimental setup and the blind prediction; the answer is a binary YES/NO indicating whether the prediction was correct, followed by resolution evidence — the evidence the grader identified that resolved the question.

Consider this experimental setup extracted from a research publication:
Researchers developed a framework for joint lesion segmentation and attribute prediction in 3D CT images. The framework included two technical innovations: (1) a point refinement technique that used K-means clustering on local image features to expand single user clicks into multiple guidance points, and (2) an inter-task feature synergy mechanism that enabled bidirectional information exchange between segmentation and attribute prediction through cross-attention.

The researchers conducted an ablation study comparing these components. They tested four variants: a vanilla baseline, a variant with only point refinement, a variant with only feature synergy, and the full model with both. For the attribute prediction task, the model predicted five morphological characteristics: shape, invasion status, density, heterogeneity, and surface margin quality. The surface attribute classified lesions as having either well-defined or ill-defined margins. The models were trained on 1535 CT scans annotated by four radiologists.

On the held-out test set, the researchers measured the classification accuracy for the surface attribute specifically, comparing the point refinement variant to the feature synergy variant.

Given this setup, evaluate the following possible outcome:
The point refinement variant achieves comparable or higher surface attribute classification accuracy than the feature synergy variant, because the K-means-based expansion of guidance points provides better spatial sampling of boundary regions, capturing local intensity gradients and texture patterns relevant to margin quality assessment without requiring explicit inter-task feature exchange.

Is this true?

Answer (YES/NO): NO